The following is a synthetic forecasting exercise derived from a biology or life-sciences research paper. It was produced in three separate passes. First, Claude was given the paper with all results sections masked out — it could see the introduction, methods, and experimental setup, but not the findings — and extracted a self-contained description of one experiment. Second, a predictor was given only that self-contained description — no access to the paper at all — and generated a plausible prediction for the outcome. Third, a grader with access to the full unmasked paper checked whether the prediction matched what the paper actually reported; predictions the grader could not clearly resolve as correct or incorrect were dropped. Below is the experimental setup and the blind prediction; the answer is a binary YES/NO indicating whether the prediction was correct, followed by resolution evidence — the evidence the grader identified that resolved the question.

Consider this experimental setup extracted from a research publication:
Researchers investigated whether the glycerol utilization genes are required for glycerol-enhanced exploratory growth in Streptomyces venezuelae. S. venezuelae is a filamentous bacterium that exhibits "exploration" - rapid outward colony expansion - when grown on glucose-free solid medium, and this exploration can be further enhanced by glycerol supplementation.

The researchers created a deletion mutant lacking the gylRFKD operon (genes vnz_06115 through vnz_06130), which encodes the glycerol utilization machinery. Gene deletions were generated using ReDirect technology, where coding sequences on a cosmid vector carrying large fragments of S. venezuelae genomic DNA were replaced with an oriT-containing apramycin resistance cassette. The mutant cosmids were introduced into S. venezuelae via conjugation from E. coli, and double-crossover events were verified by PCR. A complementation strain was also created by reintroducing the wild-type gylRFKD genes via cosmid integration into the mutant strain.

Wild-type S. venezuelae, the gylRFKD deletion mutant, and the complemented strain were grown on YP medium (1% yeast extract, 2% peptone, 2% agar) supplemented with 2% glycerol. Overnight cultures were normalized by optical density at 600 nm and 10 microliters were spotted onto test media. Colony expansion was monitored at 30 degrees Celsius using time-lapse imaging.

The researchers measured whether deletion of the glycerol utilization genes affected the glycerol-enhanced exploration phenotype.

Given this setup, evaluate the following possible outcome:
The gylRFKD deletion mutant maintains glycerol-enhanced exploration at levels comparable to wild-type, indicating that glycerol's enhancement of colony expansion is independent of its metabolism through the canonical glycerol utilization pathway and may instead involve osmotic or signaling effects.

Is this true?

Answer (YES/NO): NO